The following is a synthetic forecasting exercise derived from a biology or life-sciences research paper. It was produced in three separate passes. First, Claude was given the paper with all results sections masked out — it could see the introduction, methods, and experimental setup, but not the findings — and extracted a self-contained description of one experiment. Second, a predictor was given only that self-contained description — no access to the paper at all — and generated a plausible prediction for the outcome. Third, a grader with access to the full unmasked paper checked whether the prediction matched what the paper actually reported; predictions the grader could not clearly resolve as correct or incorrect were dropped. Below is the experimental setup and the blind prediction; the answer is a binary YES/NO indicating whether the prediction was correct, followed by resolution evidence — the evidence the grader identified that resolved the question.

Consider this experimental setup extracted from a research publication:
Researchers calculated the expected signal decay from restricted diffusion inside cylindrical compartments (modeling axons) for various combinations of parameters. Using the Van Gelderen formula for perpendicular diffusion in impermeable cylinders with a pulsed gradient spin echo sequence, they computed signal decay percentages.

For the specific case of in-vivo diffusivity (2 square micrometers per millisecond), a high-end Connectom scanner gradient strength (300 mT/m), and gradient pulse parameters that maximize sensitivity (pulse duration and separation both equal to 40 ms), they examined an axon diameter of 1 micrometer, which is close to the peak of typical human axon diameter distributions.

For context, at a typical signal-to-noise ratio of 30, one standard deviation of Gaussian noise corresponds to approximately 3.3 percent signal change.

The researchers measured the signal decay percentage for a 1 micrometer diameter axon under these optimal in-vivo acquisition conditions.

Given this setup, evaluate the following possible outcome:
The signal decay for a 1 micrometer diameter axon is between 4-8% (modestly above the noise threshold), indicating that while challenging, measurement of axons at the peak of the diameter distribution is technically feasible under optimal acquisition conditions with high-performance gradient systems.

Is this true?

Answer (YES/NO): NO